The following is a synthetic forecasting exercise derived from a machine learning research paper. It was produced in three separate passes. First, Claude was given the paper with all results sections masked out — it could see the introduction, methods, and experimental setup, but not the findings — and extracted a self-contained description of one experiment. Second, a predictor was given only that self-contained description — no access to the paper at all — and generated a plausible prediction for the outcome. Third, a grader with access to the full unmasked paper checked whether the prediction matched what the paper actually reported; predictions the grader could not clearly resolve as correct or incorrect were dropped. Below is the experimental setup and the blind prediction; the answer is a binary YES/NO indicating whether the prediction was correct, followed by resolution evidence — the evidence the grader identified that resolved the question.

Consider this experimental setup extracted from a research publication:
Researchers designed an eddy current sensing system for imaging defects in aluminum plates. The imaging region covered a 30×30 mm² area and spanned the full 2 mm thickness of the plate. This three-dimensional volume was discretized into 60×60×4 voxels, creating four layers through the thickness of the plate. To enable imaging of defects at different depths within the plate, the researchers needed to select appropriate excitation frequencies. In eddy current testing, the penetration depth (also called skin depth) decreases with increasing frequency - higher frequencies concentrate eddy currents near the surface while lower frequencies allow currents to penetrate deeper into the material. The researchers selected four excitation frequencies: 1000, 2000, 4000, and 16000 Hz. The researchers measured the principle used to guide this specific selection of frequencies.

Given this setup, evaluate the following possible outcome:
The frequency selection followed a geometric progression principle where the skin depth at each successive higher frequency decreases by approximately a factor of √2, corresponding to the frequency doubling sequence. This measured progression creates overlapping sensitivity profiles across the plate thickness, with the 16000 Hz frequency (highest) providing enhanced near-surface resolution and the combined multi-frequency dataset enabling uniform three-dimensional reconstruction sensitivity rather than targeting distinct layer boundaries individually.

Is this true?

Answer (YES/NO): NO